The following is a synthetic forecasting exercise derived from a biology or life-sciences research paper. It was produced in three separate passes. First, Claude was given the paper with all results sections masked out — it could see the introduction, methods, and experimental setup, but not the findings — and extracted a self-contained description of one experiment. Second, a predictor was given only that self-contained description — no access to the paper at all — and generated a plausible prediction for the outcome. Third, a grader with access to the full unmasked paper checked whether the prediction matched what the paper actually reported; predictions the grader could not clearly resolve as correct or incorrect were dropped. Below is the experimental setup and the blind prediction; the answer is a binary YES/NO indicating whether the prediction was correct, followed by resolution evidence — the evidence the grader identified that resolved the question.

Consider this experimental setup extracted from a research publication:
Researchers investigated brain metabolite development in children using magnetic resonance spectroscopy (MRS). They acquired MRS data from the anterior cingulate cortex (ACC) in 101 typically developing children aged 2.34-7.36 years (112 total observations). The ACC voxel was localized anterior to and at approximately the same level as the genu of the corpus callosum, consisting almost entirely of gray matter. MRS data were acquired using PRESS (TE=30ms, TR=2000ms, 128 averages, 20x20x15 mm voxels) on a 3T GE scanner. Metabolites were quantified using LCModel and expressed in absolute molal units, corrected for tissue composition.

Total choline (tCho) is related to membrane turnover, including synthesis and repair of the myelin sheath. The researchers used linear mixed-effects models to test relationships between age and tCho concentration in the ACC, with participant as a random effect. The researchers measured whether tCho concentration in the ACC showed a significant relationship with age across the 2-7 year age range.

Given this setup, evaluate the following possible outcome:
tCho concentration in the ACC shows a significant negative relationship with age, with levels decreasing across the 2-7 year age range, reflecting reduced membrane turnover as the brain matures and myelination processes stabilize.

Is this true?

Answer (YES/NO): YES